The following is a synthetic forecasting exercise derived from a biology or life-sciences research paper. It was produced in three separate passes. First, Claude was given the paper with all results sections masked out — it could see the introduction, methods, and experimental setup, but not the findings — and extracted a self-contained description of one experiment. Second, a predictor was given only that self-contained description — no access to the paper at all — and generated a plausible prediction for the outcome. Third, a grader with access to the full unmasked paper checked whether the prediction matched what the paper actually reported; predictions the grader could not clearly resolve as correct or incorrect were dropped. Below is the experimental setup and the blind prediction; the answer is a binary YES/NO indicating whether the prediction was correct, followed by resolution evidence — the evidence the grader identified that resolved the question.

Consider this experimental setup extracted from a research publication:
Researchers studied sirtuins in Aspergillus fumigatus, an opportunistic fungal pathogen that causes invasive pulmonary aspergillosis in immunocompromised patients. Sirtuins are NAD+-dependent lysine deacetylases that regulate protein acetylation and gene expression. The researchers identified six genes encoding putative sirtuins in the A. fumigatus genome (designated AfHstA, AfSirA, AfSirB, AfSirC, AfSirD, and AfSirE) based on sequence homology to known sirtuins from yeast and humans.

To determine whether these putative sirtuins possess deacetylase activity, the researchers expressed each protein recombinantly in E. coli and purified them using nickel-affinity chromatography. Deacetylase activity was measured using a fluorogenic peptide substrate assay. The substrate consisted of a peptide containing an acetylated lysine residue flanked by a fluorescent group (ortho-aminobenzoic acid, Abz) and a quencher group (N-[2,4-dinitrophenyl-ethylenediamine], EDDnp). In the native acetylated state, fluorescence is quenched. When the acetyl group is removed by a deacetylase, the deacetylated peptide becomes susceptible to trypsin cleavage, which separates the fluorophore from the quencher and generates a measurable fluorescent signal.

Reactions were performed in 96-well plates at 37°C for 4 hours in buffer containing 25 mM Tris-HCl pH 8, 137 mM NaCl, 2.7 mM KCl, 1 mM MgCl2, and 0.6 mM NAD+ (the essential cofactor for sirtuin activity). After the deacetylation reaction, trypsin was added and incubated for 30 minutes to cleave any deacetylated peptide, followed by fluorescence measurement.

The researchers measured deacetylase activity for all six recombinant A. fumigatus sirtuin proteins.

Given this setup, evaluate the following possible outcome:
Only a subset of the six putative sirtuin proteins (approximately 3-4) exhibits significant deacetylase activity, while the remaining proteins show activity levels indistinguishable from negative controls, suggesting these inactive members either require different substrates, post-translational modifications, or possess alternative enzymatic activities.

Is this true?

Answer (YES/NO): YES